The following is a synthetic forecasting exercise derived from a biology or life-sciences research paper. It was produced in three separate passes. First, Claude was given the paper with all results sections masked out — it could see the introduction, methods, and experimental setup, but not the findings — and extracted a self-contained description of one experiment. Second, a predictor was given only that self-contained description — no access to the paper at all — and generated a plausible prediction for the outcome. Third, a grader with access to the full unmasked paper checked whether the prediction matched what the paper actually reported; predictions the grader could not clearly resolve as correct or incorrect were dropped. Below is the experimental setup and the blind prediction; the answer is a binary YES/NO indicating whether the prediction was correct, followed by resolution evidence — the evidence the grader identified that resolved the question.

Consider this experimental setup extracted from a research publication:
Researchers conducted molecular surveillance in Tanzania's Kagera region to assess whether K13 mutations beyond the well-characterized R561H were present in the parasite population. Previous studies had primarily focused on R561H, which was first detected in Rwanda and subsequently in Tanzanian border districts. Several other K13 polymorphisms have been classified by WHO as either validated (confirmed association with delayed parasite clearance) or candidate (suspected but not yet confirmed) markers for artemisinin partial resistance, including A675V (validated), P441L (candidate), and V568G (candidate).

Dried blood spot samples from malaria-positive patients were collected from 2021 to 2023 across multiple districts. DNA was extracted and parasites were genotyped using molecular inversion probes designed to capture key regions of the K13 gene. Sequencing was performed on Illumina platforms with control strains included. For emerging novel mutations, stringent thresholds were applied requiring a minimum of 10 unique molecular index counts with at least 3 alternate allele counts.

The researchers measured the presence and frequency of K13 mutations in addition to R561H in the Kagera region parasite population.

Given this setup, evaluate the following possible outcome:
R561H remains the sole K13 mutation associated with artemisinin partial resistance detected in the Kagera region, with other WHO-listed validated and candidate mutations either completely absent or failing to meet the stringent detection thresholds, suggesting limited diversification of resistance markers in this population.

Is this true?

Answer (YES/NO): NO